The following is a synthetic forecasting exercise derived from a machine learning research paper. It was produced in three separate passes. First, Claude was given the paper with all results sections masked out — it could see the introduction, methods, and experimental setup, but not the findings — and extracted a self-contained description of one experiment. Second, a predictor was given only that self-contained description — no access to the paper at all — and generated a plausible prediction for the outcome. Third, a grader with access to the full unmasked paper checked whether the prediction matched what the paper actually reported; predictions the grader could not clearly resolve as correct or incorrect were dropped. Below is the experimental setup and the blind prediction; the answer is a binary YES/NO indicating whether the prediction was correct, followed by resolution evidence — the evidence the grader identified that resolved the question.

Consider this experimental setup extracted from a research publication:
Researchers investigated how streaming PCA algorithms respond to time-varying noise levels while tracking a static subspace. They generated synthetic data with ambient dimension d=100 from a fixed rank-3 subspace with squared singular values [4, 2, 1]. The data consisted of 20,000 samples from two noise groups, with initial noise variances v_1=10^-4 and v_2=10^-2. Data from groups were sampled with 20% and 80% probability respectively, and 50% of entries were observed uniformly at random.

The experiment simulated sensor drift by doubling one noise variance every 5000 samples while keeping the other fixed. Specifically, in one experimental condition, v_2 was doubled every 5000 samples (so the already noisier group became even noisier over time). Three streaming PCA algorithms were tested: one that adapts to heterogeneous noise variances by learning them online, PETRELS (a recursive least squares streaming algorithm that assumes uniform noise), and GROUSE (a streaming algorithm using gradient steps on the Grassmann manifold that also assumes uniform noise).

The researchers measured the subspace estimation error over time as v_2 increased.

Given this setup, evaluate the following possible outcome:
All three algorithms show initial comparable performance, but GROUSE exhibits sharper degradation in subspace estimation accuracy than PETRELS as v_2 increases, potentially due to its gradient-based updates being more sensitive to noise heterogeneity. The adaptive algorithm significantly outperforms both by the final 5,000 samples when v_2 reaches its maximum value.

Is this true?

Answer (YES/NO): NO